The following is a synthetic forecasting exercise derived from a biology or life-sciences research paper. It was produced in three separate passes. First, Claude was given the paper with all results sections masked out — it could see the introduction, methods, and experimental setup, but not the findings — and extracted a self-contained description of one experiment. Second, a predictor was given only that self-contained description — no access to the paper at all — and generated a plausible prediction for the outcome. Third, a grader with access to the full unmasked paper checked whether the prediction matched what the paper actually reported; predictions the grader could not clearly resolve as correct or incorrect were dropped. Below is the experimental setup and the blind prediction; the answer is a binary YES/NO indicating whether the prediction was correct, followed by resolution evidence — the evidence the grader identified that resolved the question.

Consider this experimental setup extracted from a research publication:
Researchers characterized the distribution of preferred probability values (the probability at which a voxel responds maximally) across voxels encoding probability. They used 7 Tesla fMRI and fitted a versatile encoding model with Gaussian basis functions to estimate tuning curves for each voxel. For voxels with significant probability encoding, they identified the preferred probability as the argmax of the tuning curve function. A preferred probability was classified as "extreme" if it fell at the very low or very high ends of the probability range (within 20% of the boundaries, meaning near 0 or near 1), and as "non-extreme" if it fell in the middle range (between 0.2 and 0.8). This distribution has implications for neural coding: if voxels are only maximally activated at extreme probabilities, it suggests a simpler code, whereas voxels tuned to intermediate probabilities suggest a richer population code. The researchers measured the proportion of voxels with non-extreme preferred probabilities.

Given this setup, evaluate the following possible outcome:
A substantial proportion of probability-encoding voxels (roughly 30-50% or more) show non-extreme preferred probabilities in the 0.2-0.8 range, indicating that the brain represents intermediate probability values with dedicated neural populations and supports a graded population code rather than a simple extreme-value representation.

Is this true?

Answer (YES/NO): YES